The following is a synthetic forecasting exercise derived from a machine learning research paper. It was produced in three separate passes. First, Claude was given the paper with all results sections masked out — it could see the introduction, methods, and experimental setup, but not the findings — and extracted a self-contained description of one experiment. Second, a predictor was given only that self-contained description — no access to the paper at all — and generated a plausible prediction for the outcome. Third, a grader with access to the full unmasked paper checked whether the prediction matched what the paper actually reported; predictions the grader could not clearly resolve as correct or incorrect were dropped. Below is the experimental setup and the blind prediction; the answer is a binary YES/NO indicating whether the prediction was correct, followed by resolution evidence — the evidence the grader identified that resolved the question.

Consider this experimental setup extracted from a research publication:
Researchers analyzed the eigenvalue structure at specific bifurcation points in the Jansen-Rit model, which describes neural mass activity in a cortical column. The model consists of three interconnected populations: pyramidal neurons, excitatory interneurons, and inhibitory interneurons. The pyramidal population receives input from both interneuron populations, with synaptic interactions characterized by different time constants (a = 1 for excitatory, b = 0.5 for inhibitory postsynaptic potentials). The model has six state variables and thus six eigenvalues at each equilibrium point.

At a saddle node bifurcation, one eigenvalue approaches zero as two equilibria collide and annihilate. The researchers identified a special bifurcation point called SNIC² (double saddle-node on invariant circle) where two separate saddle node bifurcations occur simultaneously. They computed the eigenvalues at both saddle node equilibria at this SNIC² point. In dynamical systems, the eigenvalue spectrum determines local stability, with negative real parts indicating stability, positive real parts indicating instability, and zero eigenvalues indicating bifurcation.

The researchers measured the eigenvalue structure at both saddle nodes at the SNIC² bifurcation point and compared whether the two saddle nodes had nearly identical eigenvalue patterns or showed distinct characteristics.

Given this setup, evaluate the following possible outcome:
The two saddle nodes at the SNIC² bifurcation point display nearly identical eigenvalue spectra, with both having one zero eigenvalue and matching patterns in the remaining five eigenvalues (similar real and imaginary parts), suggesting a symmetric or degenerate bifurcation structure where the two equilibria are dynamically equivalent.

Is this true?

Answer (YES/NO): YES